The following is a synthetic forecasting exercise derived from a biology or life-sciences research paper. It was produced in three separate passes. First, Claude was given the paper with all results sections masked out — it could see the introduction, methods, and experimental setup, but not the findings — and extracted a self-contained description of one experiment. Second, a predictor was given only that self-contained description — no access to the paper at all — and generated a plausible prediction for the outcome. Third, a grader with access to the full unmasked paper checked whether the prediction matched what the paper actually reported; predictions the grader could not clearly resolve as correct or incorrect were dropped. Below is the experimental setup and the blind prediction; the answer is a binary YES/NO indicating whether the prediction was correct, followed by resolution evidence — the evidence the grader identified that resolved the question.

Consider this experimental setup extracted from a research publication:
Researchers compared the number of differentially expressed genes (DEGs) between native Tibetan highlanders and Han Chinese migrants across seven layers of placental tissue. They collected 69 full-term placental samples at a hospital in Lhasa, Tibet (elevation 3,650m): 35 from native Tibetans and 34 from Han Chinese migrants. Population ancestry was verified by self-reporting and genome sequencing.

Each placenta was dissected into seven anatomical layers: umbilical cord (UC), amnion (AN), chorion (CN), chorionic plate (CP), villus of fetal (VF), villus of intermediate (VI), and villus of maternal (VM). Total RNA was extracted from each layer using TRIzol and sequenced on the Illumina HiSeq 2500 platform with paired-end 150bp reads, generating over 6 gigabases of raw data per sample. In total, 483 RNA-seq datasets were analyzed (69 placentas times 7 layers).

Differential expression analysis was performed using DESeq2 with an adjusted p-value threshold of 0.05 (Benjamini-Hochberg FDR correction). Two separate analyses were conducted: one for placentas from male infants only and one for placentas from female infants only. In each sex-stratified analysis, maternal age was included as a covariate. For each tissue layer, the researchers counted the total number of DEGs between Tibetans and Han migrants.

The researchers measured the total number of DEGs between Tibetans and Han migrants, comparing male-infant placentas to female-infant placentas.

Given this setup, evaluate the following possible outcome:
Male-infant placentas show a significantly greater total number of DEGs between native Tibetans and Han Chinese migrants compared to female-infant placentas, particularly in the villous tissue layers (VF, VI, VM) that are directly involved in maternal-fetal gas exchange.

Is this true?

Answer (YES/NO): NO